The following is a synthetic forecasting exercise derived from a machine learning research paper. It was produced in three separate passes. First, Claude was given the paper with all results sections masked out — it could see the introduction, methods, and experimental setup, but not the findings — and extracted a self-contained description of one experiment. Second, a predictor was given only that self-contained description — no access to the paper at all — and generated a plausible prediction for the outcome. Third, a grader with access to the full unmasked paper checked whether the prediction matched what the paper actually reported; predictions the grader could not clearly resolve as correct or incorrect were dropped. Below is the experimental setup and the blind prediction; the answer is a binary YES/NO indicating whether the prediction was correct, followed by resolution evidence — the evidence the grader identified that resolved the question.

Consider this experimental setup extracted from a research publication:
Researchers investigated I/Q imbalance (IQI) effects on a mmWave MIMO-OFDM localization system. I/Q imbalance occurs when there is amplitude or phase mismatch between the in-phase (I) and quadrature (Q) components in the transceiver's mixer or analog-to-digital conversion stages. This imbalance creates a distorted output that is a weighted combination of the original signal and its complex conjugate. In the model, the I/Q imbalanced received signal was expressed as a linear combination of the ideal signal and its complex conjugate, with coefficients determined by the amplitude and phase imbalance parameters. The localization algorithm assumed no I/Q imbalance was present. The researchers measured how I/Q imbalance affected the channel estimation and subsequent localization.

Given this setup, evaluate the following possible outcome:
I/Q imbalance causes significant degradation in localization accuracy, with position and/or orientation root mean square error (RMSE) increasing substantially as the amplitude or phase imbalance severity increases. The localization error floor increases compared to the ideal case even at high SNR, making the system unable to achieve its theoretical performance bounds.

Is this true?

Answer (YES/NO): YES